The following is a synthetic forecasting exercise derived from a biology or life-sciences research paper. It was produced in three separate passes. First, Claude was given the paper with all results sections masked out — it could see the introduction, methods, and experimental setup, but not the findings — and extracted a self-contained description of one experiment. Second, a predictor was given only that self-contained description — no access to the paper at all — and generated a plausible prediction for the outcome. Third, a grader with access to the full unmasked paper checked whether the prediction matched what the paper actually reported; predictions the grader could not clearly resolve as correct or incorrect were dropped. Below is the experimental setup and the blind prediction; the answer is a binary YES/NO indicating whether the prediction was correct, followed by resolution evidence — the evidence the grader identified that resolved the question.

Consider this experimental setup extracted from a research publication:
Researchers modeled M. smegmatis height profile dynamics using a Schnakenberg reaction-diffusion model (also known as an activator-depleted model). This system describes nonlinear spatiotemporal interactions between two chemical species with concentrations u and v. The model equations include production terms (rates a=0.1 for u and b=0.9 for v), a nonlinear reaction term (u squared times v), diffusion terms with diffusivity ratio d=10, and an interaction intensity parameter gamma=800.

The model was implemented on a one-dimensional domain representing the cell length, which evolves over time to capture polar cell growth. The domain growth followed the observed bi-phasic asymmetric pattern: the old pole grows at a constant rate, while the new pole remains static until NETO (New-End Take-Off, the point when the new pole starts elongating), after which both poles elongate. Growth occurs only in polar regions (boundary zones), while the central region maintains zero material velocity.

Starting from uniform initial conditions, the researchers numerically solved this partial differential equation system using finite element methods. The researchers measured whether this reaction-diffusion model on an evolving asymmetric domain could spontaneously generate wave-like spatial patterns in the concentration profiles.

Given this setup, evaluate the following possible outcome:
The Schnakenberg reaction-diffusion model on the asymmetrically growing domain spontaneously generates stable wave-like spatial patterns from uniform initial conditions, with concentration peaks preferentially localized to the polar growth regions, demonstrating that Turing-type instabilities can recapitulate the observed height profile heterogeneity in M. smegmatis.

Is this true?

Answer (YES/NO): NO